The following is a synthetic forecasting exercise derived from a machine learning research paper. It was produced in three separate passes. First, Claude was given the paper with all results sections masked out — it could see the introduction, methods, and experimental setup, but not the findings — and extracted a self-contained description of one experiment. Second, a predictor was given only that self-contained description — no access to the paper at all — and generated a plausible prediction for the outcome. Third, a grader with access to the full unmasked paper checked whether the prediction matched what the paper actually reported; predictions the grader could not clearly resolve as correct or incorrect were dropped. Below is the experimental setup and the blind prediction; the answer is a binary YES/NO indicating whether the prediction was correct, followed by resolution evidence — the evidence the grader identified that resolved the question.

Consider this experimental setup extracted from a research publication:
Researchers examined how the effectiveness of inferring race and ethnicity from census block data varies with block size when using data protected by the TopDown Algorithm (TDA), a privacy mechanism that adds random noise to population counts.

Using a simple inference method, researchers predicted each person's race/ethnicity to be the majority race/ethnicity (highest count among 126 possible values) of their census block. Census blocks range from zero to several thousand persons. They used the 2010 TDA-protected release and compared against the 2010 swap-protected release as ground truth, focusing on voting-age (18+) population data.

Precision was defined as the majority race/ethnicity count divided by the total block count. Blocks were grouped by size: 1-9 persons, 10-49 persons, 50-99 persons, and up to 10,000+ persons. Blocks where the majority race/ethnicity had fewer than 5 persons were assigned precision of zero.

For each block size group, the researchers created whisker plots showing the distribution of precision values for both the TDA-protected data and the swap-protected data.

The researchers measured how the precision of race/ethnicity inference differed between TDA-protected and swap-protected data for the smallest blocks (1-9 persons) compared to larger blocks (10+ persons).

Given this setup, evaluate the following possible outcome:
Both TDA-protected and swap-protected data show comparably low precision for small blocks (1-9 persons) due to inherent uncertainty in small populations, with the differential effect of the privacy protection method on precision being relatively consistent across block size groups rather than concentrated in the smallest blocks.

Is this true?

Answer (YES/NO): NO